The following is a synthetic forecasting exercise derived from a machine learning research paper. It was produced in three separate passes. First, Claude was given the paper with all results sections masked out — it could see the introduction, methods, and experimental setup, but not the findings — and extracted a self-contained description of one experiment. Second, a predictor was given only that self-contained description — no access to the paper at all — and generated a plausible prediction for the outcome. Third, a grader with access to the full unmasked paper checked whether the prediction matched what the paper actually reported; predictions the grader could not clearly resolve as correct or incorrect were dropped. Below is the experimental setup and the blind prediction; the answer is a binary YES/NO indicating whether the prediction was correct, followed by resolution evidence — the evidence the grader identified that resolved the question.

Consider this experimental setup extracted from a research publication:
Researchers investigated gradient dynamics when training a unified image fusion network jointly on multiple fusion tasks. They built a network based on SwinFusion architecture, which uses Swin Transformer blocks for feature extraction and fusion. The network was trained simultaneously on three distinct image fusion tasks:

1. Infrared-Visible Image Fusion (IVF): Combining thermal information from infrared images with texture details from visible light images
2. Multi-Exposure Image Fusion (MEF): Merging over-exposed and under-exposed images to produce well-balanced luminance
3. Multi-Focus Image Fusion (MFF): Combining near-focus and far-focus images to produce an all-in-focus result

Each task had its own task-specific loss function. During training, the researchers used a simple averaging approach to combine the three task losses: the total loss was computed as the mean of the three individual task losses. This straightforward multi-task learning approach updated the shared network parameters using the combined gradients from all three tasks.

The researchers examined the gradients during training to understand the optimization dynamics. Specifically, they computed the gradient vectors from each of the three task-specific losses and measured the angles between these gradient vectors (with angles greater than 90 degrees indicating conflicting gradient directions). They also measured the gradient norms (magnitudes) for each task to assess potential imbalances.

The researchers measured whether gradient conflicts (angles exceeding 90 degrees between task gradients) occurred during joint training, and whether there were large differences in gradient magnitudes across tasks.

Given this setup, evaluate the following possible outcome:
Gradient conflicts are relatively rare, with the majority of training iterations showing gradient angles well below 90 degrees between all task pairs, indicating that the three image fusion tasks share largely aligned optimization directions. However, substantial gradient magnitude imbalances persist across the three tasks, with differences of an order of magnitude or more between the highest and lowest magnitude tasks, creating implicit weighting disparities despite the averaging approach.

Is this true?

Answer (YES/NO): NO